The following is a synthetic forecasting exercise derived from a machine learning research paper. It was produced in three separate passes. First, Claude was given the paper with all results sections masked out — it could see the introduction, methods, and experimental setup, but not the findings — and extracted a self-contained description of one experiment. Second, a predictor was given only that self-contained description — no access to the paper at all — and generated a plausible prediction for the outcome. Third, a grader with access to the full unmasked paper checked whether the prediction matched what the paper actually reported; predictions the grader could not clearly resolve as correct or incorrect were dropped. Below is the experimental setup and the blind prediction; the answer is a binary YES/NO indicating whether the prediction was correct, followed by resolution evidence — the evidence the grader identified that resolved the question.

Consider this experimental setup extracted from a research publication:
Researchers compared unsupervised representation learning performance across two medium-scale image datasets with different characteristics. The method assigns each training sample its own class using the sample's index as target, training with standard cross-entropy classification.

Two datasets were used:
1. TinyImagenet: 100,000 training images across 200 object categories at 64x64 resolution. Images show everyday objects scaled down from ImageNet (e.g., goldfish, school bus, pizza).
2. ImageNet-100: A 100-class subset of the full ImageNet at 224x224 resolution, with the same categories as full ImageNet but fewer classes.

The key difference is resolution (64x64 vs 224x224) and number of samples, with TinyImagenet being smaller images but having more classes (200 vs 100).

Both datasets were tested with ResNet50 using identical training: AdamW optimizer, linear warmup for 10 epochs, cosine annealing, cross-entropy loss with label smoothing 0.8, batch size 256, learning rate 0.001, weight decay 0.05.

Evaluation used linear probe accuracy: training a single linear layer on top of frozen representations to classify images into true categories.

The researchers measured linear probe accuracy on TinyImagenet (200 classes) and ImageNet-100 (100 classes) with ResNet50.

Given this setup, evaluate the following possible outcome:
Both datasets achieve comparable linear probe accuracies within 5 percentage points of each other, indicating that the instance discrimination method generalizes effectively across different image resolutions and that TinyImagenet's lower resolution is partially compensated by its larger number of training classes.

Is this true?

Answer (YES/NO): NO